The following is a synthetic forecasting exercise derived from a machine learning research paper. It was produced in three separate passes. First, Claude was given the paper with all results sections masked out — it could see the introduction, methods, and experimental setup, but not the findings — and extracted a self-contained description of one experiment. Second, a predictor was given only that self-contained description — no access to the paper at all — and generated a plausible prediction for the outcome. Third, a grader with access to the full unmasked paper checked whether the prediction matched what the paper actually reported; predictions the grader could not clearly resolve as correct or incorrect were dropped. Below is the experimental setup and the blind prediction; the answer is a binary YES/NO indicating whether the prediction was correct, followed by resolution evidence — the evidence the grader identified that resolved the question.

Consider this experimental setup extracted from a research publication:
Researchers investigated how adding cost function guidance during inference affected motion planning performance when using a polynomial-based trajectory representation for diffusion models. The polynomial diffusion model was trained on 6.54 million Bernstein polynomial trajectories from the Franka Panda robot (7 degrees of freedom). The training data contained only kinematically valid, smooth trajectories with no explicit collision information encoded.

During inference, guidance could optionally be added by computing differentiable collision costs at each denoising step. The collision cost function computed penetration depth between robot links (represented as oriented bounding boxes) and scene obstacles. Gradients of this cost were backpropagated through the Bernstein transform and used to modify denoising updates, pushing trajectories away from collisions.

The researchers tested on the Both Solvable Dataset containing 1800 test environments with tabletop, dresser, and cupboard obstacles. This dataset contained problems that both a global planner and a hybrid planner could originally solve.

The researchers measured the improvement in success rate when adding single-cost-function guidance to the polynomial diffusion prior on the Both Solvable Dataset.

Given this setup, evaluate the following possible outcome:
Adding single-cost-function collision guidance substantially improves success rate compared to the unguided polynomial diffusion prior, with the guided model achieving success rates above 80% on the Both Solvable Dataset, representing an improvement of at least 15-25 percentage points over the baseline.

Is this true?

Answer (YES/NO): NO